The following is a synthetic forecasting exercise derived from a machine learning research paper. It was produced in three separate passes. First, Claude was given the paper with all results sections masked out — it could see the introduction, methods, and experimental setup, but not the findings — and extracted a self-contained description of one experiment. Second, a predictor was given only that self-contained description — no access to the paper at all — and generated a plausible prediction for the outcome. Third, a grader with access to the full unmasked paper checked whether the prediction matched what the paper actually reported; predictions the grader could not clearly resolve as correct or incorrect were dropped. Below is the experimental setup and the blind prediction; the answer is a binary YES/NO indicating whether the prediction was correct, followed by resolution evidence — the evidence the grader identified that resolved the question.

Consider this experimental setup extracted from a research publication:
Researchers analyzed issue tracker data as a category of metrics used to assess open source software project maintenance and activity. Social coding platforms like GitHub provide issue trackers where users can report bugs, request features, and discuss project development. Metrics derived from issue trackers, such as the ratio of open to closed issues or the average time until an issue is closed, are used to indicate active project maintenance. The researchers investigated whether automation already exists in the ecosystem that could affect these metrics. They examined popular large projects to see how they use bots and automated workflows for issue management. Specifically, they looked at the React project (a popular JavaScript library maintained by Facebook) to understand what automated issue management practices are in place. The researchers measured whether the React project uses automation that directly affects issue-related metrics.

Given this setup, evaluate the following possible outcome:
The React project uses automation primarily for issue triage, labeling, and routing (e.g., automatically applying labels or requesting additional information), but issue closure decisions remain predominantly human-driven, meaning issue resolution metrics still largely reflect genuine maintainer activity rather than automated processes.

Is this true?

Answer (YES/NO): NO